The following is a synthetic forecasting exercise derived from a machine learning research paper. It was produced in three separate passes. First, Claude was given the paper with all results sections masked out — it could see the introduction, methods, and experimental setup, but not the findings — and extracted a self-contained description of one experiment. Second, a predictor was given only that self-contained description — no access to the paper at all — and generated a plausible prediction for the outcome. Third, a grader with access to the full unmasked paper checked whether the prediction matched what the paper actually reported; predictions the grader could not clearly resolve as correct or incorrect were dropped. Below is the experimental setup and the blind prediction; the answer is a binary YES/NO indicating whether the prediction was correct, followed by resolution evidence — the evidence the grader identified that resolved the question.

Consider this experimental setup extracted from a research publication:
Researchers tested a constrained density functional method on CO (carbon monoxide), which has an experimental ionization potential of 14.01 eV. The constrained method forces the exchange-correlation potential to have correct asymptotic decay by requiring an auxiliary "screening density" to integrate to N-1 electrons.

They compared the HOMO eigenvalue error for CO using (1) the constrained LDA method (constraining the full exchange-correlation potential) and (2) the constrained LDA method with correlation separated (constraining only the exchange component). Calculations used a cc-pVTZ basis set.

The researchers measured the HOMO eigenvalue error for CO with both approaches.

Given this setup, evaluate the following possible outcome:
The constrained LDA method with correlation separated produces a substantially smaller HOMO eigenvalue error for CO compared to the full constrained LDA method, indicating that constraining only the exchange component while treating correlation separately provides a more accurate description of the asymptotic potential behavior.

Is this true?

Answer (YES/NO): YES